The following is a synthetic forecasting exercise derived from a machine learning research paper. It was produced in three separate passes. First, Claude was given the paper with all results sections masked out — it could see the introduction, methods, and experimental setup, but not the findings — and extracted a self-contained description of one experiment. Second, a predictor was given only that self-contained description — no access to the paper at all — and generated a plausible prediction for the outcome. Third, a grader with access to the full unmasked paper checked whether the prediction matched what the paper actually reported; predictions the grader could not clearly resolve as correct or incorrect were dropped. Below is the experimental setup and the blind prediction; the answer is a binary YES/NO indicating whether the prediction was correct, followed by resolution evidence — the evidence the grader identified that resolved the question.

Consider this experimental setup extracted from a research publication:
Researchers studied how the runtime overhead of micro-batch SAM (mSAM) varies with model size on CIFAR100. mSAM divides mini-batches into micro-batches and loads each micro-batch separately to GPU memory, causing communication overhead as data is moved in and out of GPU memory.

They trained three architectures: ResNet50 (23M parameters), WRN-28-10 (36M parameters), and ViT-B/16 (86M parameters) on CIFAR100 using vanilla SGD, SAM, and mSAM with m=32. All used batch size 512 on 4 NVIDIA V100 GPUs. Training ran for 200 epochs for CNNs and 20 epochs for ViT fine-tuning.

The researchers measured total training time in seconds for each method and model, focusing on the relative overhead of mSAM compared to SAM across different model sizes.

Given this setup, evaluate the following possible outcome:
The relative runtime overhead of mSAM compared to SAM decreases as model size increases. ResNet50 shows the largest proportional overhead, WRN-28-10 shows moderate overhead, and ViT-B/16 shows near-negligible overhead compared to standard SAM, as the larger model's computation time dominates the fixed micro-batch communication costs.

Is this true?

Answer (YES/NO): YES